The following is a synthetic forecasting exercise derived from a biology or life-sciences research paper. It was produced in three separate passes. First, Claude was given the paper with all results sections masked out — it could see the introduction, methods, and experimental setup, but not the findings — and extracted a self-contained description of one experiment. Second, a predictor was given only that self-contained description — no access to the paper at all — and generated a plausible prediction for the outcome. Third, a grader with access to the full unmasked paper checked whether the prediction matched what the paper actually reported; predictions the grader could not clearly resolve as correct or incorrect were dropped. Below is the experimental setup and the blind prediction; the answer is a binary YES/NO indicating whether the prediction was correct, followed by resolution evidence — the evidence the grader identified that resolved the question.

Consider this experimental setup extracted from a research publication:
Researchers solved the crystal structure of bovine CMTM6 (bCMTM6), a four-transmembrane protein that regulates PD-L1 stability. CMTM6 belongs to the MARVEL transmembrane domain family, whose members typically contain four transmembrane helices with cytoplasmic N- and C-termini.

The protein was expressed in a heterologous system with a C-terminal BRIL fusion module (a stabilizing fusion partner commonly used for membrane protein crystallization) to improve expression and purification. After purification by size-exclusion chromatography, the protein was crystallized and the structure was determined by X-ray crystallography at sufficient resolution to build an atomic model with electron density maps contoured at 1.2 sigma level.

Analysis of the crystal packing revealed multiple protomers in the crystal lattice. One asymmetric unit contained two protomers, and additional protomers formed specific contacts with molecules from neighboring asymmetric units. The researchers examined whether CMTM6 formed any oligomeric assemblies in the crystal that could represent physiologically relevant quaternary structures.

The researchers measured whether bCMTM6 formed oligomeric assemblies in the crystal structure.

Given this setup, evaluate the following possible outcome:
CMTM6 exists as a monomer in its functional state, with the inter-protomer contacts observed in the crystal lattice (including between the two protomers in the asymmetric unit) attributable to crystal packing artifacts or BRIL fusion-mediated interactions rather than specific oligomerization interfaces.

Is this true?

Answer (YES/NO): YES